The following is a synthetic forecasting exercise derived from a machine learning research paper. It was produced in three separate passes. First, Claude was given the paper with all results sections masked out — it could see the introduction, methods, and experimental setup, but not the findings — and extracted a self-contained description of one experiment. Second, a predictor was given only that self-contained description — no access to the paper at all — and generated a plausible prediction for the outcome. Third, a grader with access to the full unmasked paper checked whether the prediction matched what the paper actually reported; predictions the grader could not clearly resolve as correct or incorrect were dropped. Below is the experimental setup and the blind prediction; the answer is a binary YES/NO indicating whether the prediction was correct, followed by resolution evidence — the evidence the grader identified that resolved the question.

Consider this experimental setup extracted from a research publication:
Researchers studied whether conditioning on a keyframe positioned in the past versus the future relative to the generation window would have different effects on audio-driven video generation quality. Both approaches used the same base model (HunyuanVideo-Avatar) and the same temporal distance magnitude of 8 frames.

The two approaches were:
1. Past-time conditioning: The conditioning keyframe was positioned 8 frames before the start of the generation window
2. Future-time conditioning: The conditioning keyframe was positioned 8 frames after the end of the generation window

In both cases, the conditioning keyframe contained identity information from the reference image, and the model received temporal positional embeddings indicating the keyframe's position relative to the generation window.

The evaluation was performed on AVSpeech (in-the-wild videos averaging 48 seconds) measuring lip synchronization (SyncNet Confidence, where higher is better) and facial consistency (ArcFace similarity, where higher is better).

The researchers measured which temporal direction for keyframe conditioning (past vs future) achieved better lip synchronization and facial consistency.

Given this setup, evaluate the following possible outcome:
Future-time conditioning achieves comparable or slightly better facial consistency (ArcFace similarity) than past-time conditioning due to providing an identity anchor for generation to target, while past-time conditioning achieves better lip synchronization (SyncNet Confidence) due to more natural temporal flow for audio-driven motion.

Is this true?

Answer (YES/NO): NO